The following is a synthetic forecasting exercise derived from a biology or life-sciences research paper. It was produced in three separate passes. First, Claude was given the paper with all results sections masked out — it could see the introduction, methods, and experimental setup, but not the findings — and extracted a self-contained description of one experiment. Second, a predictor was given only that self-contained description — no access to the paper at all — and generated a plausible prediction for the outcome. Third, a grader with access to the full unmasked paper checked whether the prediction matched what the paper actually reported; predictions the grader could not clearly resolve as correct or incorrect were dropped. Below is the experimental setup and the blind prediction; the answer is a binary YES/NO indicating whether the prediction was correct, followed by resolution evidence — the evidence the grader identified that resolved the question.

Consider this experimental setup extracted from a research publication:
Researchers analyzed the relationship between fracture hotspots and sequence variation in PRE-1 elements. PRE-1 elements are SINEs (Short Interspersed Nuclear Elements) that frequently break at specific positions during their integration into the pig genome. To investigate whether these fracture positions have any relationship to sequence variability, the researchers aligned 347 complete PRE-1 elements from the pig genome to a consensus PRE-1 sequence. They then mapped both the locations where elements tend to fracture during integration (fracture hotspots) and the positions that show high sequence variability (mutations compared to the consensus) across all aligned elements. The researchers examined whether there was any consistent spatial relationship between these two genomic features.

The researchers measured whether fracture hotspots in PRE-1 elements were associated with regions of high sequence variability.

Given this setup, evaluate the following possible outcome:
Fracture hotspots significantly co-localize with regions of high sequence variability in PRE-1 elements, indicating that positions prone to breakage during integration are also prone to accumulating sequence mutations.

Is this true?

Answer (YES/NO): YES